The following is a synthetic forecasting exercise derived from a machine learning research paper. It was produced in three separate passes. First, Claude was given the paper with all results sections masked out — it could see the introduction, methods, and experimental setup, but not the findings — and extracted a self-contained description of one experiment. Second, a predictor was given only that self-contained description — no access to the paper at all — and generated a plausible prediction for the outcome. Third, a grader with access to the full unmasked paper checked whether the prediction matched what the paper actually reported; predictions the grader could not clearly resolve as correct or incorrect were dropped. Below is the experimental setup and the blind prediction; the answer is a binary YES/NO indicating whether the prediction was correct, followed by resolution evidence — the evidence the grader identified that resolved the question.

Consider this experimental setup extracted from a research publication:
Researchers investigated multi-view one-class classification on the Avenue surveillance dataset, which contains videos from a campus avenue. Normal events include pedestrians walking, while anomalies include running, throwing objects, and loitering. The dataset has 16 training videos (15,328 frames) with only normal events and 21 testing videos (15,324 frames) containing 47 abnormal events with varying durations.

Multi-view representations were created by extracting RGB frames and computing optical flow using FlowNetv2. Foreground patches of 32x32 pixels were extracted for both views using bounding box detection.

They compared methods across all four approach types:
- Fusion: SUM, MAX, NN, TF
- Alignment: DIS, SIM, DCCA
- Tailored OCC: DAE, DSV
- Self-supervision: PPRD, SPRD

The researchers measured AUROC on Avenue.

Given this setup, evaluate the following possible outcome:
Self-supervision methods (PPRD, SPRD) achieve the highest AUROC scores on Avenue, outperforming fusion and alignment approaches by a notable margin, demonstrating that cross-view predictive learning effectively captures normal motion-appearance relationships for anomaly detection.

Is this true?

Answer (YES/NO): NO